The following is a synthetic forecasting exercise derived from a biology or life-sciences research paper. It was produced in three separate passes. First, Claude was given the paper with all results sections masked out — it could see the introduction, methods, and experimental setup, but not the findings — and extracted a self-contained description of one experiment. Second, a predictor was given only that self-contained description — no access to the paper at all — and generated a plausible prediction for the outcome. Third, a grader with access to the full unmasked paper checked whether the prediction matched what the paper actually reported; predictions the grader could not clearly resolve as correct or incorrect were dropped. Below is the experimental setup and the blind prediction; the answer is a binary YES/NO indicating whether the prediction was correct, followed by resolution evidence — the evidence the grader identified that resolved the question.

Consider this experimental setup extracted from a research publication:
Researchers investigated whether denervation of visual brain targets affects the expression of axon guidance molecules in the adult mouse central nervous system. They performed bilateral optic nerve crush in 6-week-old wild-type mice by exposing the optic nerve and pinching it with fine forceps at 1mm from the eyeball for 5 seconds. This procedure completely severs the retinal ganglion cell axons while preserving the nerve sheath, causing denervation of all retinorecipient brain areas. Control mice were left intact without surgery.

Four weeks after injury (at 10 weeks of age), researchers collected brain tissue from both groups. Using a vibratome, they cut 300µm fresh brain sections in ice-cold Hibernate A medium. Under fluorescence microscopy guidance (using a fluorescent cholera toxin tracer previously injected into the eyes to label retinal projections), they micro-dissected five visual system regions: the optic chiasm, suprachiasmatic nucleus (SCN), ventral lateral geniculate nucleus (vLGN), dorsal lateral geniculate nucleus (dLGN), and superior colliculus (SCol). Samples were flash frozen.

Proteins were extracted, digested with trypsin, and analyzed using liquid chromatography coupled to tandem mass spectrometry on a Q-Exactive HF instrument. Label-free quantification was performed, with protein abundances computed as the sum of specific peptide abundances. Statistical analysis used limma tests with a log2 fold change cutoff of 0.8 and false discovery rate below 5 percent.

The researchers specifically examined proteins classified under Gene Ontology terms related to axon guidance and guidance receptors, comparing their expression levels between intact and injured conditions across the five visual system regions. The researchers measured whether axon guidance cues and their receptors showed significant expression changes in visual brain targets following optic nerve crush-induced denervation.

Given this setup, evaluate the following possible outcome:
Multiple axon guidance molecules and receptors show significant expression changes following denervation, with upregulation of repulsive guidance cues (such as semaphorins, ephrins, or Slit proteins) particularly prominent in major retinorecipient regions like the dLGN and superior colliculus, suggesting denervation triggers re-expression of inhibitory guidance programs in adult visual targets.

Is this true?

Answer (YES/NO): NO